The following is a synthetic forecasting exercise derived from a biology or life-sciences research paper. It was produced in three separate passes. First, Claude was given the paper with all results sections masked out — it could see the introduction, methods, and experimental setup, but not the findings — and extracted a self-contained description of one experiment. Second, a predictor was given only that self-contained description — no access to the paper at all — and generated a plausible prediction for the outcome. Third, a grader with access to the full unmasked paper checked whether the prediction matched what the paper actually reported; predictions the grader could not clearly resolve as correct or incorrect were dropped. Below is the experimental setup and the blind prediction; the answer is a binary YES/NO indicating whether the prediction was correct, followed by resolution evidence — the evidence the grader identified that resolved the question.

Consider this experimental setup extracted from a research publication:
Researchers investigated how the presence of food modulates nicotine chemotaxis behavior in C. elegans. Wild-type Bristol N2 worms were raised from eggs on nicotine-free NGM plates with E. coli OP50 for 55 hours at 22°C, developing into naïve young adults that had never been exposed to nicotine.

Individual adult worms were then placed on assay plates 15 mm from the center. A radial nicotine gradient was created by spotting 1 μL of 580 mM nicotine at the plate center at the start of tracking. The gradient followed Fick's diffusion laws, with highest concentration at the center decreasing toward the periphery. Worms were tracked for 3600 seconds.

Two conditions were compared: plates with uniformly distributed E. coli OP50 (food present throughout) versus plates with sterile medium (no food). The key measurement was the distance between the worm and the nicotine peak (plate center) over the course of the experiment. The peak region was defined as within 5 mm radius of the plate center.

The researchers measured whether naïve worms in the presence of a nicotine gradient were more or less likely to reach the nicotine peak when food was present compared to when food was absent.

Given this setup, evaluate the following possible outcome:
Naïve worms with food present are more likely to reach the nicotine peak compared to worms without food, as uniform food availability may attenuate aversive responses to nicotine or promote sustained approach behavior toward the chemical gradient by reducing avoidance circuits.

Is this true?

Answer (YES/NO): NO